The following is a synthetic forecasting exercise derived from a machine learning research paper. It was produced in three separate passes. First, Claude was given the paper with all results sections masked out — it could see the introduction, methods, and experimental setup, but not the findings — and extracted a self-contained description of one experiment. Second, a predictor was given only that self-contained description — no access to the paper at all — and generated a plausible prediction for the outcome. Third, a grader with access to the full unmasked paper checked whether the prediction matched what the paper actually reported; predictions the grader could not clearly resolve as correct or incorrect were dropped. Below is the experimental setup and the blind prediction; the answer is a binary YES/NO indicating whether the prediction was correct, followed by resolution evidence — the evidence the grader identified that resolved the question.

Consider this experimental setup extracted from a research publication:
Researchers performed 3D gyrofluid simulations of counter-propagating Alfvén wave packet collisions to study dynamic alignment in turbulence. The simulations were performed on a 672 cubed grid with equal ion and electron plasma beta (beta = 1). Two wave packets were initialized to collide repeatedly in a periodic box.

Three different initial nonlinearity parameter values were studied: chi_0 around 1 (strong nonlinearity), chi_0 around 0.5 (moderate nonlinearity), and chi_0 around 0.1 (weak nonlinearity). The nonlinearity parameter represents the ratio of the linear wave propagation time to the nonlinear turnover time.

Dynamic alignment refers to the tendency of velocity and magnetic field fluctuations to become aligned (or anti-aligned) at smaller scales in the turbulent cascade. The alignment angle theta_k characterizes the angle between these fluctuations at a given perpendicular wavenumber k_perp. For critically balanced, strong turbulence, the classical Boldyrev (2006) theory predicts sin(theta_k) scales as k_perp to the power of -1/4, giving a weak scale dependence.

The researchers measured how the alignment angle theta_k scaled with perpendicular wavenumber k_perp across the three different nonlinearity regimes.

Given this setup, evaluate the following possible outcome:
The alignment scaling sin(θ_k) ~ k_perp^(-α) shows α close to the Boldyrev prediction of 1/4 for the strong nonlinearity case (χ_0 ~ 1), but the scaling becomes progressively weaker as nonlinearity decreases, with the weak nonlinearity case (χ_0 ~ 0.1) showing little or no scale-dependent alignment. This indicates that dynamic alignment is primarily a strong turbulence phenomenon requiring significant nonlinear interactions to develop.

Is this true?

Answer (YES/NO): NO